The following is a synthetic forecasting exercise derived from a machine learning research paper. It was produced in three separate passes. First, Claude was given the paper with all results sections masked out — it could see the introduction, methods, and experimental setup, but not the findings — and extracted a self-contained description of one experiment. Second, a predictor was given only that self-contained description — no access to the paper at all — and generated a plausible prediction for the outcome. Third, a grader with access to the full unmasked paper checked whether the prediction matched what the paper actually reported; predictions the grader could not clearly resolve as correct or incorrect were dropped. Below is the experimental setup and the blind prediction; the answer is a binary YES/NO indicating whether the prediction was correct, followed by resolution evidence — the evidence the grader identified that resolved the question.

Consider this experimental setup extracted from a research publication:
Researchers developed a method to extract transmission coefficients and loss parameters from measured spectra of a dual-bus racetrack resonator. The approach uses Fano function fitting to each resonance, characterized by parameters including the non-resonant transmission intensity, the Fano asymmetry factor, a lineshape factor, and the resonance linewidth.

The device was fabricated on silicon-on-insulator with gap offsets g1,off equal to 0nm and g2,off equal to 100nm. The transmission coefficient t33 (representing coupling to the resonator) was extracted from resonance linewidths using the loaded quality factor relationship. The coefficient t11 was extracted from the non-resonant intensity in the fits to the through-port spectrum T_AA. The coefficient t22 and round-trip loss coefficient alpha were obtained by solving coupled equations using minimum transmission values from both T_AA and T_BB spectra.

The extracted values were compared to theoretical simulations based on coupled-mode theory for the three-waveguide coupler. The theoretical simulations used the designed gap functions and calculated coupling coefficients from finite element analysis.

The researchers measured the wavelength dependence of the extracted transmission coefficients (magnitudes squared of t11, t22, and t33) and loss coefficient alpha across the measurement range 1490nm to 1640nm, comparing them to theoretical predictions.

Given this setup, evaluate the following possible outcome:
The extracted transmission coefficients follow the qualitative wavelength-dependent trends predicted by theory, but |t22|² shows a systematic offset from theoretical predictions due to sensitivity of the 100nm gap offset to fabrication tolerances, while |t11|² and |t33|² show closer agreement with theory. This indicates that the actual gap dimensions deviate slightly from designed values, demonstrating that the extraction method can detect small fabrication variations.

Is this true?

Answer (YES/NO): NO